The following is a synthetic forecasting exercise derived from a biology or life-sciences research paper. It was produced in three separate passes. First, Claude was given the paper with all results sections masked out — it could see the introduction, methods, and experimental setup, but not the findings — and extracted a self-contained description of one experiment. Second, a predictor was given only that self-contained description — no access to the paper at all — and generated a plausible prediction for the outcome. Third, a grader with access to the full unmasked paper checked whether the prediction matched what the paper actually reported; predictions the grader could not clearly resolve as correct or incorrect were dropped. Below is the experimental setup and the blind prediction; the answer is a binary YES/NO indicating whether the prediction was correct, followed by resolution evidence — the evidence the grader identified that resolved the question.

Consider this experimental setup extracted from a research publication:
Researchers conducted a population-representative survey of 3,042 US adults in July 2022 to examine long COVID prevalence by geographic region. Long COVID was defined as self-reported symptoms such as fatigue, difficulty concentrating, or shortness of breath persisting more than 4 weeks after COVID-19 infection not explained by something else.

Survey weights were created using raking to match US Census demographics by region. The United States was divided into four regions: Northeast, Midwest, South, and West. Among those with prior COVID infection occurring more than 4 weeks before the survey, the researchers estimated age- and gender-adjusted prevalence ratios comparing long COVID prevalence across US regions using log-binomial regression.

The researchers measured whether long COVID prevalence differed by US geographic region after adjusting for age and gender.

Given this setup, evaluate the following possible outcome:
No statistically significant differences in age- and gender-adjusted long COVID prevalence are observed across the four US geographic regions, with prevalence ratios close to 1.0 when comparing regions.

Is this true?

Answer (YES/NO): YES